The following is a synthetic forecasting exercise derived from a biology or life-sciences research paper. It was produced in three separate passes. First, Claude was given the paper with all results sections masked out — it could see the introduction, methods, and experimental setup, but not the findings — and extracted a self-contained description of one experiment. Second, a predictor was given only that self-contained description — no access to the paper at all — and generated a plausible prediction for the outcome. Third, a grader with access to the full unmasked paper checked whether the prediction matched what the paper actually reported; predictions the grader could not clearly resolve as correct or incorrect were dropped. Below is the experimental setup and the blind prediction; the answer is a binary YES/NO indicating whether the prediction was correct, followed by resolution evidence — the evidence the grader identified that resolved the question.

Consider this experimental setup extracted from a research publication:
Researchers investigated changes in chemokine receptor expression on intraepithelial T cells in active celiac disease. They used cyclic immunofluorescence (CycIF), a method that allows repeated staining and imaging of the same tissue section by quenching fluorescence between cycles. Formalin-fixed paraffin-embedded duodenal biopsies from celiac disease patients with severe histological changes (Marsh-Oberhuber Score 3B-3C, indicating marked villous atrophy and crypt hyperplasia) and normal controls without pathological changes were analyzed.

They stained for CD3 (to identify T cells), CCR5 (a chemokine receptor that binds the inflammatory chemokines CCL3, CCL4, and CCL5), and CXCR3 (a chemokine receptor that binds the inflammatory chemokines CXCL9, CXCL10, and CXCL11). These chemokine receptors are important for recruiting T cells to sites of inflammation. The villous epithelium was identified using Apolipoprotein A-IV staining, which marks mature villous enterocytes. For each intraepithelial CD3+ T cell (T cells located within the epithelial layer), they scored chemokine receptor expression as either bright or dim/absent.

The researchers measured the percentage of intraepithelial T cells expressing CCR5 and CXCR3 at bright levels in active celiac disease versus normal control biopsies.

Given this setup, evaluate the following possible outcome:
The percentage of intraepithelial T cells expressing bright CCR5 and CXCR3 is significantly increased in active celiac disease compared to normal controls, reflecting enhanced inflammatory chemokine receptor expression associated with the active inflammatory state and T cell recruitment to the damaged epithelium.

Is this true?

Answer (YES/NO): NO